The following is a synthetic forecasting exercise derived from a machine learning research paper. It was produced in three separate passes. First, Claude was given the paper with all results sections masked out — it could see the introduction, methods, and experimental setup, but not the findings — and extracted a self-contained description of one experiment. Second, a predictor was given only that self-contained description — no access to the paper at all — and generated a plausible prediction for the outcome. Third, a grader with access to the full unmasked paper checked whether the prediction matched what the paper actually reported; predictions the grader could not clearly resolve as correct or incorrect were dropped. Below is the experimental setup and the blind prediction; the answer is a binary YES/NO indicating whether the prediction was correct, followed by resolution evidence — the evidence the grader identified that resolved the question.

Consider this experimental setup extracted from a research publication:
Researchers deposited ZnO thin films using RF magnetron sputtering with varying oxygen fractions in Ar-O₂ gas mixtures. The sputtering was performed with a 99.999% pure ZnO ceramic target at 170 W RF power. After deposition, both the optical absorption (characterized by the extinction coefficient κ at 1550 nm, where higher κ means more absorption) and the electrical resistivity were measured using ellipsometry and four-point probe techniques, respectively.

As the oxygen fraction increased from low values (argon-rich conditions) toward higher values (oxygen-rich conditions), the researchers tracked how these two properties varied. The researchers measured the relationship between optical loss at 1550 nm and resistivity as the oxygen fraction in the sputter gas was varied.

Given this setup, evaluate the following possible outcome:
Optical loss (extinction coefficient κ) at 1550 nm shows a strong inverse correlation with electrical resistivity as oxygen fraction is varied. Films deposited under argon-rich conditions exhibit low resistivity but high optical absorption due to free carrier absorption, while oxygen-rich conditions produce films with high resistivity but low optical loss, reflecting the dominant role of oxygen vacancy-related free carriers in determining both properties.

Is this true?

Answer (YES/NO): NO